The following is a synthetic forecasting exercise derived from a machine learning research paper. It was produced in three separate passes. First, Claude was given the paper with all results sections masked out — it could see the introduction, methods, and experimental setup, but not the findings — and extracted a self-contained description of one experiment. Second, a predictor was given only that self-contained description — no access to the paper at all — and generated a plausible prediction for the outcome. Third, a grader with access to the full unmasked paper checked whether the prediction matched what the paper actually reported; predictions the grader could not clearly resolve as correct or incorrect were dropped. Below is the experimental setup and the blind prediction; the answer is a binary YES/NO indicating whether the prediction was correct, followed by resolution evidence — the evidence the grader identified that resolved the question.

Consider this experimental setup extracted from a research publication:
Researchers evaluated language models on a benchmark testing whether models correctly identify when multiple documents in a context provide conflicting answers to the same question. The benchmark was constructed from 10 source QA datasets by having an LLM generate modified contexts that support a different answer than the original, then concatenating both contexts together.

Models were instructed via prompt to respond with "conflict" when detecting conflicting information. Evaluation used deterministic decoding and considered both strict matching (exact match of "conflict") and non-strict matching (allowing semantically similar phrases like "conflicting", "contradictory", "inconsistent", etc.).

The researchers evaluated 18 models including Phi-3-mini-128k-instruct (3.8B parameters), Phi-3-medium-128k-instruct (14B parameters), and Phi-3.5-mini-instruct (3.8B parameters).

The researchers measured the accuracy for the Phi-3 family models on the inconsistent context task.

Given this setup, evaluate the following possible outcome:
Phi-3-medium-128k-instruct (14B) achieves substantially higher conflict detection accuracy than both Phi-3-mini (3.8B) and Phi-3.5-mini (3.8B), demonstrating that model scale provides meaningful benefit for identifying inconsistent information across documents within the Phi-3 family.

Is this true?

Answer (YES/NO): NO